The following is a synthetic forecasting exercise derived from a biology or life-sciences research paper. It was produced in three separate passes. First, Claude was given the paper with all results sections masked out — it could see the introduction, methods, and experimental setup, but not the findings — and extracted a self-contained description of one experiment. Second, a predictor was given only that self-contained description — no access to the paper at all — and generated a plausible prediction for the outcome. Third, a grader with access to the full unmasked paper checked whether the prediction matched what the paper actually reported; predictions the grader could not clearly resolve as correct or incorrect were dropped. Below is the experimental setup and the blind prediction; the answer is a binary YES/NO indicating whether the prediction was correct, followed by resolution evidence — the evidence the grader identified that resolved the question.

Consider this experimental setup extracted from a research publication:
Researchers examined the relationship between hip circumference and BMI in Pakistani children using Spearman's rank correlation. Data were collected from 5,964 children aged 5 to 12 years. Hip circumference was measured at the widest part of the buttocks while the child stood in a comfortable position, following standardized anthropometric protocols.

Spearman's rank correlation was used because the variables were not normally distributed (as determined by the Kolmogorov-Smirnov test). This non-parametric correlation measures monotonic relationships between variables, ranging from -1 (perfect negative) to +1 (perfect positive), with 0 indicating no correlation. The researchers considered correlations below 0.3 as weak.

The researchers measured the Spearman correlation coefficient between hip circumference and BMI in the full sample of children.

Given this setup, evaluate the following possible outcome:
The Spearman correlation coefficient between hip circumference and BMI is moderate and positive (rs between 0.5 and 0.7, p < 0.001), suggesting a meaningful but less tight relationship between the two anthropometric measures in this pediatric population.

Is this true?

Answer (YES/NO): YES